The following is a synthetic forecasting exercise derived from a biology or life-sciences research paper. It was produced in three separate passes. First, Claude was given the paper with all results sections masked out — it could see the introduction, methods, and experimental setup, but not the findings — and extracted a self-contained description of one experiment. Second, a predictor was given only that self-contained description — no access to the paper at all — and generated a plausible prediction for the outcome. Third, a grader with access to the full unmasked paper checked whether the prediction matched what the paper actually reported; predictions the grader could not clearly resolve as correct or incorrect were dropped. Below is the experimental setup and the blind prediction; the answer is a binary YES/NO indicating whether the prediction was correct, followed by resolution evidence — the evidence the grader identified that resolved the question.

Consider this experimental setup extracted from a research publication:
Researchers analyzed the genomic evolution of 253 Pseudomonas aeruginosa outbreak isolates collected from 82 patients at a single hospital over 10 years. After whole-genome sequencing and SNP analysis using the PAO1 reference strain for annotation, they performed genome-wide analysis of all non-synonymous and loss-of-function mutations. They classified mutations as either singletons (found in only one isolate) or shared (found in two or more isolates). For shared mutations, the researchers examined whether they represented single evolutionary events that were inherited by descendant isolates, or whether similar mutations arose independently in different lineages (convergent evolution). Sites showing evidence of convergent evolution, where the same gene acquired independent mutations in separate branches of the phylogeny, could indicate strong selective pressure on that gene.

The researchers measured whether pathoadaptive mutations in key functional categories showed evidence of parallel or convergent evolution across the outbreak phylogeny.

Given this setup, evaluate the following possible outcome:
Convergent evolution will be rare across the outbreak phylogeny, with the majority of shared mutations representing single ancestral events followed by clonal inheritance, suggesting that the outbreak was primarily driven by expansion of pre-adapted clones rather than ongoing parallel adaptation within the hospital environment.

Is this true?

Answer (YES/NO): NO